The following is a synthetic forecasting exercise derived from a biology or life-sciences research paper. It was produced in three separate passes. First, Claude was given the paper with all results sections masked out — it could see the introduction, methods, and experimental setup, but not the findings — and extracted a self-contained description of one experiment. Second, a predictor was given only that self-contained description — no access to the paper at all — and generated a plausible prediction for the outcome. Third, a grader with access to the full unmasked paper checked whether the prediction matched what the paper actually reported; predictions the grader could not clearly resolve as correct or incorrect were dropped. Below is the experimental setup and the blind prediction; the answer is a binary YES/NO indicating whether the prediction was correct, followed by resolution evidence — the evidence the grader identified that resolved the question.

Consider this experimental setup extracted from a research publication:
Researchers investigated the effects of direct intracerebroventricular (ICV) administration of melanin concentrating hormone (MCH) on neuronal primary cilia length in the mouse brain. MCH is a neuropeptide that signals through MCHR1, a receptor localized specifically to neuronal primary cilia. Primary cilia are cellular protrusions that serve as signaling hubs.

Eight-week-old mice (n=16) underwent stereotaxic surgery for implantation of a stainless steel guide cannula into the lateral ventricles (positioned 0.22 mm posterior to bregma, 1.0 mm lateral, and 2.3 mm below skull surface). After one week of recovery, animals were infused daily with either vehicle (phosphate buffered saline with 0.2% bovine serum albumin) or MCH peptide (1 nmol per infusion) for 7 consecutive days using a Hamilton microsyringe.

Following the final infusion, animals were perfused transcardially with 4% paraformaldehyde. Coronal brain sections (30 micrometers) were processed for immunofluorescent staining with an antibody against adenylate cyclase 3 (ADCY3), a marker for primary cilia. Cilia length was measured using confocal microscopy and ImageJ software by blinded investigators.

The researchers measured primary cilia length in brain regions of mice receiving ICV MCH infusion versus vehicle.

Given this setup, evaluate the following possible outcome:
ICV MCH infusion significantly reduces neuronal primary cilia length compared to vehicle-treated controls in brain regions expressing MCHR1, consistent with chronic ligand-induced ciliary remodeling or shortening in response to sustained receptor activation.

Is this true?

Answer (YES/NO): YES